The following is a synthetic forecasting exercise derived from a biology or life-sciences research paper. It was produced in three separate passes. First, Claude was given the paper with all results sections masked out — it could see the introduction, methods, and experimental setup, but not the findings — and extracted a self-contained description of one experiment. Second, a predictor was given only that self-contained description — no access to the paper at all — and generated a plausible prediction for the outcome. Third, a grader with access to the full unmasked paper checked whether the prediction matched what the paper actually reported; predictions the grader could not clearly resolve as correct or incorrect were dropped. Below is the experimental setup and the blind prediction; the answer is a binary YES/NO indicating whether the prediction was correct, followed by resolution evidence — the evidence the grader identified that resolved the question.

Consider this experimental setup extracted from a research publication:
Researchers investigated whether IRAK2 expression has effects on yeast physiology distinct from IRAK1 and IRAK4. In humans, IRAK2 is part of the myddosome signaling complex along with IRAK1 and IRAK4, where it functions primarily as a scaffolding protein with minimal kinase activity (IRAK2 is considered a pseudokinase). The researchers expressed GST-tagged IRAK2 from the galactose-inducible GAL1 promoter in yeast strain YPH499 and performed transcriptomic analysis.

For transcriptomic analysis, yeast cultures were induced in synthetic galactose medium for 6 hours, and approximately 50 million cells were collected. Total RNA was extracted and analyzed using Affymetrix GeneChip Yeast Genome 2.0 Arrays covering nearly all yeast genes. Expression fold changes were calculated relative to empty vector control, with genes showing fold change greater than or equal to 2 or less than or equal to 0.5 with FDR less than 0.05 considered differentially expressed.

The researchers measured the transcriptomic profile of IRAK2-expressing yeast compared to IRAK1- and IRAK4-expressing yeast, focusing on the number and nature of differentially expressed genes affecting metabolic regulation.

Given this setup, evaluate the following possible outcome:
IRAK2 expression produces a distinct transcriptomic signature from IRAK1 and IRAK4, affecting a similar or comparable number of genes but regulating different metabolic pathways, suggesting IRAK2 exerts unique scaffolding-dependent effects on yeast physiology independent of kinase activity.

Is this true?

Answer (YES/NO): NO